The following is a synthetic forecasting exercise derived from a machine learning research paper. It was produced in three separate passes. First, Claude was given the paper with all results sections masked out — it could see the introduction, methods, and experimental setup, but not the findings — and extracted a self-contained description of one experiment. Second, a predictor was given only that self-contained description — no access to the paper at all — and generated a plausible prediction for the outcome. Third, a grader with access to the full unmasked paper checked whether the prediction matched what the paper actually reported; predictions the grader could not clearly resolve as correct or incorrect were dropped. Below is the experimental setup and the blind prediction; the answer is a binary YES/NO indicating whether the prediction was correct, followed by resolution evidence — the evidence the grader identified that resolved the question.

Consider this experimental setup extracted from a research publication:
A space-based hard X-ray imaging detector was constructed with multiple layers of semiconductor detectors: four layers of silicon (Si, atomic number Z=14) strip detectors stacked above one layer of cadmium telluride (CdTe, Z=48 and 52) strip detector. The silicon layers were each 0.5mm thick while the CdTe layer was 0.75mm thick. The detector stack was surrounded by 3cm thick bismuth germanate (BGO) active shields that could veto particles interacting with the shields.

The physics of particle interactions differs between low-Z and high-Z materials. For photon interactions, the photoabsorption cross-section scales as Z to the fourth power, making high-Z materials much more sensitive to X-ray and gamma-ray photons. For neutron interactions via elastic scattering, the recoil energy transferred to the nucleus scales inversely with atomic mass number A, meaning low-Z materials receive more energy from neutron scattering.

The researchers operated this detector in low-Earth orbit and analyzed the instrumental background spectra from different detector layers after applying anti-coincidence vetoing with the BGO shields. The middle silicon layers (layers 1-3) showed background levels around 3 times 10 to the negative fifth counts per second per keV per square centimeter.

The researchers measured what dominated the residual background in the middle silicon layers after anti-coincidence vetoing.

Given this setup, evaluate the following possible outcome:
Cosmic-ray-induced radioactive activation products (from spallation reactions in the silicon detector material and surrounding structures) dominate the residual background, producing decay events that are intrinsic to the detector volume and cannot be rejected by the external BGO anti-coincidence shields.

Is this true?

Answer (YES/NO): NO